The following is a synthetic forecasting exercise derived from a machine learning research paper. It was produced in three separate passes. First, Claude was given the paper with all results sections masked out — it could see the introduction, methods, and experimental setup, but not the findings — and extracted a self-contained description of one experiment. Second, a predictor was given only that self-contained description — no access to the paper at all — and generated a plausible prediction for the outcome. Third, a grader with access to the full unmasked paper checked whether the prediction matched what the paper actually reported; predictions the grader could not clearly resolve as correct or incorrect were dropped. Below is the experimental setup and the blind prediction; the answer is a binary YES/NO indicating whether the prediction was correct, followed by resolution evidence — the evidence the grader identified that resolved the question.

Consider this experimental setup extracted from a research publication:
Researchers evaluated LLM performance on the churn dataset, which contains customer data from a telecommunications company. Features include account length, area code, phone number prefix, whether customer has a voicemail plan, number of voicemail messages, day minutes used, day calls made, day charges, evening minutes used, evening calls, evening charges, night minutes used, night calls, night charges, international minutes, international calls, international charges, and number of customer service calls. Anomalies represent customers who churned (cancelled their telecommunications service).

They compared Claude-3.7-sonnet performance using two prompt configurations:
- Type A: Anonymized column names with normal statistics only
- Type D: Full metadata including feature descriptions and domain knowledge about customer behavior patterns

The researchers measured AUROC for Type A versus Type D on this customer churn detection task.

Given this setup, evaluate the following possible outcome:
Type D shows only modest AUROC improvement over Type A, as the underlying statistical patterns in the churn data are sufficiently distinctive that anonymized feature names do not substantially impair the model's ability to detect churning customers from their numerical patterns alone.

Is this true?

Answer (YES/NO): NO